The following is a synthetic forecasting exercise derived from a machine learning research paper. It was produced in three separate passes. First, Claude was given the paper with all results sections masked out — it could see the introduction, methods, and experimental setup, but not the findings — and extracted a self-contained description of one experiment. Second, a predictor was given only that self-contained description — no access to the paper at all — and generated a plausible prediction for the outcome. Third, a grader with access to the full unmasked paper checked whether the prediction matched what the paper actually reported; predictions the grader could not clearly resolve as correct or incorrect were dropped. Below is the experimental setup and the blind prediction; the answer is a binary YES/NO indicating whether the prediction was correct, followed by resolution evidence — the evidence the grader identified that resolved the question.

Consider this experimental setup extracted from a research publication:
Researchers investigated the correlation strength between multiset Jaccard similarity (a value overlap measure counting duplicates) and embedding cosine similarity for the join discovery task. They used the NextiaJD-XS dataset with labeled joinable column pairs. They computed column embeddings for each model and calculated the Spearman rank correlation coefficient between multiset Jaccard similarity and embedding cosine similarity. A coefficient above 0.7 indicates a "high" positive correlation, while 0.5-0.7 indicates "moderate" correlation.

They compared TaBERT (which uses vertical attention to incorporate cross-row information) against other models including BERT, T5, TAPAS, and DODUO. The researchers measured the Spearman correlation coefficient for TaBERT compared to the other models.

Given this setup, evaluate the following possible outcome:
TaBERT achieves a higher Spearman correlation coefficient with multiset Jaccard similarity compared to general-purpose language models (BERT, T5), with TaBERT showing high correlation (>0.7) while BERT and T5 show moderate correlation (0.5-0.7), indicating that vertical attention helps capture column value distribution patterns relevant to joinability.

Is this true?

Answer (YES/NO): YES